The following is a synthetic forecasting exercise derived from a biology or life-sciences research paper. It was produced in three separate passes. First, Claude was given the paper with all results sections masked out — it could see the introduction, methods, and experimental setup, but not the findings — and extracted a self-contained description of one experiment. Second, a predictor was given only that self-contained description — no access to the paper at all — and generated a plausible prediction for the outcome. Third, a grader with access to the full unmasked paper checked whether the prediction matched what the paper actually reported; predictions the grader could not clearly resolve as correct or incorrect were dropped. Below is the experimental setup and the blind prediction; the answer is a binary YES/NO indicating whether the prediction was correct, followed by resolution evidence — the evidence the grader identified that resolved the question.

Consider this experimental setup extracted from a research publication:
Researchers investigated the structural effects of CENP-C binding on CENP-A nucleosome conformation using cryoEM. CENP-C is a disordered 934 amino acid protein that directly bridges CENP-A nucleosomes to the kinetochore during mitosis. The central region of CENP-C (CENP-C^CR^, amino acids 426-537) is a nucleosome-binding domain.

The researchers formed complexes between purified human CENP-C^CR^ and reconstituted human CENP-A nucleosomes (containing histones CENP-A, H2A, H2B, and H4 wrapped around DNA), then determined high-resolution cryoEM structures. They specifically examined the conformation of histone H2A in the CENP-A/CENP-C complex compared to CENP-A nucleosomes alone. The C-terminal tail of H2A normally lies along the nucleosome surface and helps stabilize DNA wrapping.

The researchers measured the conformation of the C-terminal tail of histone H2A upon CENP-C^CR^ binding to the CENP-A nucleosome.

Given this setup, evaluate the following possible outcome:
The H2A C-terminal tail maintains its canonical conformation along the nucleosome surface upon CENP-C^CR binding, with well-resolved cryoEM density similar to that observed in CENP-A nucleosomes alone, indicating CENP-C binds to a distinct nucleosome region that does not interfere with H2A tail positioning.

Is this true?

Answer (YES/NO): NO